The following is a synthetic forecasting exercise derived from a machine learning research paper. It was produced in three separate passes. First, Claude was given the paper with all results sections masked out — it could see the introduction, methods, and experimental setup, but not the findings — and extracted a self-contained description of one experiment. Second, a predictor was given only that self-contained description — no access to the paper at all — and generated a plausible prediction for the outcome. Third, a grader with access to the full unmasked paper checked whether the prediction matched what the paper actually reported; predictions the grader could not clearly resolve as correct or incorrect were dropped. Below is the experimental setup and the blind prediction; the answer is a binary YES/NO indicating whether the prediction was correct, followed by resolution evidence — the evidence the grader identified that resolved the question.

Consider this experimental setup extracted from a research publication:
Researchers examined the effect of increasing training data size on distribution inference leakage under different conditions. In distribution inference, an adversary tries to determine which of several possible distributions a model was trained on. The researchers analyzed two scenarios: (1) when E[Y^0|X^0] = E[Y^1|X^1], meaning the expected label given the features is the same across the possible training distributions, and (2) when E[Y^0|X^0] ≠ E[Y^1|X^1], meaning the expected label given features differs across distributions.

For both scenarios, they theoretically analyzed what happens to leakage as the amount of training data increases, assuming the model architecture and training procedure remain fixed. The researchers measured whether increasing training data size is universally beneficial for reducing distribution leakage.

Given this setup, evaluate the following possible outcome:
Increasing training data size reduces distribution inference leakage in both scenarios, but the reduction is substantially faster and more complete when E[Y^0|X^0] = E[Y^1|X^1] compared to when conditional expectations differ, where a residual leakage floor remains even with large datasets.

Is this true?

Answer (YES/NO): NO